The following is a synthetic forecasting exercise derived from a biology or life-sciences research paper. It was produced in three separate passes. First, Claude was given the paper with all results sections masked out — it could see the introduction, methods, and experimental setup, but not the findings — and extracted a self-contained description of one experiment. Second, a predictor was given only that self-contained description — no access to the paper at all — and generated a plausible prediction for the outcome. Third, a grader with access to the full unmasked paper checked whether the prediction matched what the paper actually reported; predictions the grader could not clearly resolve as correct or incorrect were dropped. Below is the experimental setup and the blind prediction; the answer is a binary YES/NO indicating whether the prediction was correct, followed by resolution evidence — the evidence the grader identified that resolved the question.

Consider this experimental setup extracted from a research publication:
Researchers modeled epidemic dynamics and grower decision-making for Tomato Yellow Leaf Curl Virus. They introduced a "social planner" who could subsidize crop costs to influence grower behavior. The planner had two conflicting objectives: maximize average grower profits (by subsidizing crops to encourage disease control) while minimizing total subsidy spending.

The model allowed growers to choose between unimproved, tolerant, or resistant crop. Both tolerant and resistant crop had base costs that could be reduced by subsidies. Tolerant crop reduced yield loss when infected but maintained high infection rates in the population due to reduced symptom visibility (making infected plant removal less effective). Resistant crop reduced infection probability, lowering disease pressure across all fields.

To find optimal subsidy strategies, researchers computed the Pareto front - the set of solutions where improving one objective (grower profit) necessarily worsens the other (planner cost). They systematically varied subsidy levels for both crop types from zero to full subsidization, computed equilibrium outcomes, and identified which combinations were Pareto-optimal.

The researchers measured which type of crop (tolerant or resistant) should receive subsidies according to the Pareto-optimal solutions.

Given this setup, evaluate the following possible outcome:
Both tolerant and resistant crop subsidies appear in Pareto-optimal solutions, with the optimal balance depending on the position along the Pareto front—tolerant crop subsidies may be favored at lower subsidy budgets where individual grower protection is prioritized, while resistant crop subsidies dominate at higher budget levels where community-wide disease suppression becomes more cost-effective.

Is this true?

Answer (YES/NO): NO